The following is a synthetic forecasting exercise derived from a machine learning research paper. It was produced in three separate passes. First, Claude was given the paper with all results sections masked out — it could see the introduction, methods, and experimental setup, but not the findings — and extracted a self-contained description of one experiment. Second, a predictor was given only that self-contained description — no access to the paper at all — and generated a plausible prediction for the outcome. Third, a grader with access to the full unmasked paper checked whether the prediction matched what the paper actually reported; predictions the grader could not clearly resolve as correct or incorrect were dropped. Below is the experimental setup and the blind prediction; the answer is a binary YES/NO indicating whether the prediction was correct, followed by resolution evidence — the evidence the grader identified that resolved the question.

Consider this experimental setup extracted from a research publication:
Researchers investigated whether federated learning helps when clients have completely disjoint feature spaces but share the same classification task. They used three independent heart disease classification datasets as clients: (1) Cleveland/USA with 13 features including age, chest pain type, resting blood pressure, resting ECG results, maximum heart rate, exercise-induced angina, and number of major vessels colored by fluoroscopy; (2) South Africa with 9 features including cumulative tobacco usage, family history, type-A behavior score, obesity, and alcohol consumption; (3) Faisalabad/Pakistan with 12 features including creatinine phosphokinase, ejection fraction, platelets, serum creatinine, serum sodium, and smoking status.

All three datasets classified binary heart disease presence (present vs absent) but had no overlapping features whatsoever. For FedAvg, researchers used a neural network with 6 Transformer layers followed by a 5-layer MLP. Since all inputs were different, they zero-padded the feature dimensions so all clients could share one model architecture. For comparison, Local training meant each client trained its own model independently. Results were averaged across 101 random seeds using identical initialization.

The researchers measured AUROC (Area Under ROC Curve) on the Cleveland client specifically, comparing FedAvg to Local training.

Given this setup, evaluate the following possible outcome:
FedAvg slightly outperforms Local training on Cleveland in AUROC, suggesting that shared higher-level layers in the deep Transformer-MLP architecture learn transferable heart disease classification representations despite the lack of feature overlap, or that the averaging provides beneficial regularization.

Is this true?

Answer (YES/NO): YES